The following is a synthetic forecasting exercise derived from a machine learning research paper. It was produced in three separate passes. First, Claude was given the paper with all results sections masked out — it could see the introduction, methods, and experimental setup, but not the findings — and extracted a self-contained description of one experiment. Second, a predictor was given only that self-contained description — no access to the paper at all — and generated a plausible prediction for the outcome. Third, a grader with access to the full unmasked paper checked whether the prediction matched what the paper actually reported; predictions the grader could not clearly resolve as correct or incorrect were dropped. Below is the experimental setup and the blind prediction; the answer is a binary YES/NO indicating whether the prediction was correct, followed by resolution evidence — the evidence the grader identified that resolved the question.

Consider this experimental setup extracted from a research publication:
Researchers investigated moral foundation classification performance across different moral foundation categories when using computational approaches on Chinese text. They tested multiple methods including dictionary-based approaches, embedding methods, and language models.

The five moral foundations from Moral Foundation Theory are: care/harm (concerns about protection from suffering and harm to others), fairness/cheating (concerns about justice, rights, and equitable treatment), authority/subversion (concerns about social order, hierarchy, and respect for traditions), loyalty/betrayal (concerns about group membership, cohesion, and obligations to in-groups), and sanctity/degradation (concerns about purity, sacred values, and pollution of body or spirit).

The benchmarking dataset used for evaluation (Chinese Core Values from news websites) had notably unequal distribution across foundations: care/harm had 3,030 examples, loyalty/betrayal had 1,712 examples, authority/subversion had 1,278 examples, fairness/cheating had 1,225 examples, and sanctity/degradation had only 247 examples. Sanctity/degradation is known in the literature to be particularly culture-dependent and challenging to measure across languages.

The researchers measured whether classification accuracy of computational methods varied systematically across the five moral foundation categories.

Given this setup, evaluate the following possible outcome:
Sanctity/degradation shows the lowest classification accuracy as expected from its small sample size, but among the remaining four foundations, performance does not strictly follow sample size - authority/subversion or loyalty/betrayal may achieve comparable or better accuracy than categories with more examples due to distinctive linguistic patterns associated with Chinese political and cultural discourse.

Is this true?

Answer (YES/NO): NO